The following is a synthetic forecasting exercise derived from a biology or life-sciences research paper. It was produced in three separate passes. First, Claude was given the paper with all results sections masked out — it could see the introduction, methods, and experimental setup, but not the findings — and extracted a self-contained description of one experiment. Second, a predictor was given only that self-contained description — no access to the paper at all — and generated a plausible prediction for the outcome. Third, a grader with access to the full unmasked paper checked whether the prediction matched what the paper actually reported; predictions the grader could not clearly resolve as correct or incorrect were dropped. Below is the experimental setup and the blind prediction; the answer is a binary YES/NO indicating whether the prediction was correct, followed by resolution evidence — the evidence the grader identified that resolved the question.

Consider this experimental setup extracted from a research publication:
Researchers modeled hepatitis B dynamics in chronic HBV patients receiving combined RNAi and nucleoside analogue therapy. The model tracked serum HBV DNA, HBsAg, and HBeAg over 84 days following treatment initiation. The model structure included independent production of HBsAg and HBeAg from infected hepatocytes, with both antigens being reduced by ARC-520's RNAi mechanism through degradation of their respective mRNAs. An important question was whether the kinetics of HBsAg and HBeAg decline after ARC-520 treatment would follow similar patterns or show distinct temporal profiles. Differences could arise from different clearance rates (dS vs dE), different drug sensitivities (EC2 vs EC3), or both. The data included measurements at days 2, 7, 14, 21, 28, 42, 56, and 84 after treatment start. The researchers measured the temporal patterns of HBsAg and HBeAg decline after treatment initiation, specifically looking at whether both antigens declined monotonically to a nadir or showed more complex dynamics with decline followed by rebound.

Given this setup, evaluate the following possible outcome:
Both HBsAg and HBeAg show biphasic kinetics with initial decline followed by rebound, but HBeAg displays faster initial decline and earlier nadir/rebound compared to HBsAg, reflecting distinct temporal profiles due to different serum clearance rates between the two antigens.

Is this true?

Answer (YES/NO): YES